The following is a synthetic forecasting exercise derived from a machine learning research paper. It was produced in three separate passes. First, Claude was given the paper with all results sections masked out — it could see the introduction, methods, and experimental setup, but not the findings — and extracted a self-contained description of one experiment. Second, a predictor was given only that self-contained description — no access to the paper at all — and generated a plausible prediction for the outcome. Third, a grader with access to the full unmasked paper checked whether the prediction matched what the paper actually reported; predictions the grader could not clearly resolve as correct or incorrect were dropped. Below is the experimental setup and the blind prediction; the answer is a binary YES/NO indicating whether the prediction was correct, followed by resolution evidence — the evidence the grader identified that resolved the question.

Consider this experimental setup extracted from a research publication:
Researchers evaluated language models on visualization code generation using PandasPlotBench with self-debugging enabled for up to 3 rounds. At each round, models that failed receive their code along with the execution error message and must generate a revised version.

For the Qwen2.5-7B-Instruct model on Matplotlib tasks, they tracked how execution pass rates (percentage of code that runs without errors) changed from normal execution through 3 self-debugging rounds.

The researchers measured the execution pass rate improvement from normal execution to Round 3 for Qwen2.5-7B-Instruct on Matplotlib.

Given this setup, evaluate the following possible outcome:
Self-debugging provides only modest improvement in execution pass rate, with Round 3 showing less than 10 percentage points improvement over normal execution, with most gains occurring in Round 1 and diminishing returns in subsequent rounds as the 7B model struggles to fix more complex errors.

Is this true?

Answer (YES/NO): NO